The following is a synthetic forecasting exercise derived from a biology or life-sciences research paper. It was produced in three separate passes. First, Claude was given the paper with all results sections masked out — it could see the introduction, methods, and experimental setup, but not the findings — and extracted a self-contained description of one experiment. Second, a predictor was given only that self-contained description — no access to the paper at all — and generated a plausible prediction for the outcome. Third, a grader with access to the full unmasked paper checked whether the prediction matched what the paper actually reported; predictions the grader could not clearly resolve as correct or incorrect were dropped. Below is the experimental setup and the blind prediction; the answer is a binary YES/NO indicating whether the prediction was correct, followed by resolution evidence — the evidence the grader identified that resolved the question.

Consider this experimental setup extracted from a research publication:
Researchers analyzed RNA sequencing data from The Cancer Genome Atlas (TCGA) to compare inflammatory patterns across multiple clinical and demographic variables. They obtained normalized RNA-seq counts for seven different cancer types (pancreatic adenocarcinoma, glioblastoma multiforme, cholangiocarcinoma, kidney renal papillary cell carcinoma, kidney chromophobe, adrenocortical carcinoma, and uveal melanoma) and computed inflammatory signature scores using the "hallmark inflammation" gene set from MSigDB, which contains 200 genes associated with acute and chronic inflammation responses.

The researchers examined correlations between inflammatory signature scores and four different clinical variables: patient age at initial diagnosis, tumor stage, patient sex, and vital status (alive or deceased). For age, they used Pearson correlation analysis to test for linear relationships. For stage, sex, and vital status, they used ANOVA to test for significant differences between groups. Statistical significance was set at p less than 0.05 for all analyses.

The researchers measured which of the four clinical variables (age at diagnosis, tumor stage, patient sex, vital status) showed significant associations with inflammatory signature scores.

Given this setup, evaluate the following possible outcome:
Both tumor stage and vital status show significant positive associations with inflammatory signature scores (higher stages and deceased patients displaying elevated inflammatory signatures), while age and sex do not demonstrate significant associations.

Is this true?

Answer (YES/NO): NO